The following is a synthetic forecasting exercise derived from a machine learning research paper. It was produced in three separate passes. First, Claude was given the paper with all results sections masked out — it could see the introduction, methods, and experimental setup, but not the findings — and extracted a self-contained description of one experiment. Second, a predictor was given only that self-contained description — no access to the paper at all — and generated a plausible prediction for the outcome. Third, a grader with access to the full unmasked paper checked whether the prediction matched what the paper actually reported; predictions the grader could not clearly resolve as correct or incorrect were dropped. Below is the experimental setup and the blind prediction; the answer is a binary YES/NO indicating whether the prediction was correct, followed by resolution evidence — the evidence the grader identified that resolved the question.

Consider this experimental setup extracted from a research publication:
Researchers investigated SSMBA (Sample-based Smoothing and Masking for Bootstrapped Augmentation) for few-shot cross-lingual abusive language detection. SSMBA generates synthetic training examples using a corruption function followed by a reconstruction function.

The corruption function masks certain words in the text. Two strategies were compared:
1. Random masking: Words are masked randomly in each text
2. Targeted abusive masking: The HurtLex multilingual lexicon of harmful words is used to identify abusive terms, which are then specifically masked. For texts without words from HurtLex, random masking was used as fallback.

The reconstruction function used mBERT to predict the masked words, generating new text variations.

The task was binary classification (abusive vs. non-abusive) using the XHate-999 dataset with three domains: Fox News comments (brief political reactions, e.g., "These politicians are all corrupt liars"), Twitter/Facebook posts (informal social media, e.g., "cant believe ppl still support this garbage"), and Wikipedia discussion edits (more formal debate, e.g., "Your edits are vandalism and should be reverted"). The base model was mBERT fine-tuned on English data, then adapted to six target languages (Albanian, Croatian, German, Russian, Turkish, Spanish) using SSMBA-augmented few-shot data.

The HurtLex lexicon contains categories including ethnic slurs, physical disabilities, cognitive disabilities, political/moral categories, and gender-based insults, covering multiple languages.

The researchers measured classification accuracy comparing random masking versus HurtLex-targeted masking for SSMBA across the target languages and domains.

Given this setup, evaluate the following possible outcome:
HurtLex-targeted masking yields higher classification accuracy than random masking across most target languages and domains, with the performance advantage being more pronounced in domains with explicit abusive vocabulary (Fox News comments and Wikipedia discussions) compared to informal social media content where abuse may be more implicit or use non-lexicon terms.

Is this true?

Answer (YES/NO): NO